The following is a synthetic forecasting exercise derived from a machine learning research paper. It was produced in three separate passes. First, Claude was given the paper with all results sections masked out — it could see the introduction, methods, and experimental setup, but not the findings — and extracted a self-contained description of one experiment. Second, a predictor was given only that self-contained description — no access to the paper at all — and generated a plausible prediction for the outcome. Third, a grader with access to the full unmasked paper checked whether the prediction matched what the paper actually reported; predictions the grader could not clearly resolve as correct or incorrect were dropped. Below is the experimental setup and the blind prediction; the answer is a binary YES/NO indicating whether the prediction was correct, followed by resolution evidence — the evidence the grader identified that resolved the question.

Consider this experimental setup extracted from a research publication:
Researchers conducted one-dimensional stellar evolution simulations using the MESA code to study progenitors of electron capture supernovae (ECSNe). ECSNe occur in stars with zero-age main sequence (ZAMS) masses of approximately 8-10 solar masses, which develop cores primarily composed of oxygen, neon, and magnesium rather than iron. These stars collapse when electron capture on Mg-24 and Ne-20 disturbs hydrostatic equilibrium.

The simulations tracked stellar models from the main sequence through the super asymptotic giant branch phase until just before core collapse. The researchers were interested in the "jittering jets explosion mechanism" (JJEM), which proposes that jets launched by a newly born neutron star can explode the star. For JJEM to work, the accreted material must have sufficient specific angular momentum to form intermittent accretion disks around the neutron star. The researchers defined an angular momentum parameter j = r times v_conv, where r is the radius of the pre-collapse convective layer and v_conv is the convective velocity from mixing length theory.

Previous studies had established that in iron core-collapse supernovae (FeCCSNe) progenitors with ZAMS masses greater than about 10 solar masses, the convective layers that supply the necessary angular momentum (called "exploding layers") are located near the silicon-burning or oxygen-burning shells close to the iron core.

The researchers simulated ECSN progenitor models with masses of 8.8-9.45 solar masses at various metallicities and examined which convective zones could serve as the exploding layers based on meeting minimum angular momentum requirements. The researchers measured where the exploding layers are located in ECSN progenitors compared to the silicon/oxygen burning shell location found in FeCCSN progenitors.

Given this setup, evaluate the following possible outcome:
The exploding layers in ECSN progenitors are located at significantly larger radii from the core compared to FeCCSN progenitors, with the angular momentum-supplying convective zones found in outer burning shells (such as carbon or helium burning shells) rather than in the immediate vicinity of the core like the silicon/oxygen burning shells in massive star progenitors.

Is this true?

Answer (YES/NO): YES